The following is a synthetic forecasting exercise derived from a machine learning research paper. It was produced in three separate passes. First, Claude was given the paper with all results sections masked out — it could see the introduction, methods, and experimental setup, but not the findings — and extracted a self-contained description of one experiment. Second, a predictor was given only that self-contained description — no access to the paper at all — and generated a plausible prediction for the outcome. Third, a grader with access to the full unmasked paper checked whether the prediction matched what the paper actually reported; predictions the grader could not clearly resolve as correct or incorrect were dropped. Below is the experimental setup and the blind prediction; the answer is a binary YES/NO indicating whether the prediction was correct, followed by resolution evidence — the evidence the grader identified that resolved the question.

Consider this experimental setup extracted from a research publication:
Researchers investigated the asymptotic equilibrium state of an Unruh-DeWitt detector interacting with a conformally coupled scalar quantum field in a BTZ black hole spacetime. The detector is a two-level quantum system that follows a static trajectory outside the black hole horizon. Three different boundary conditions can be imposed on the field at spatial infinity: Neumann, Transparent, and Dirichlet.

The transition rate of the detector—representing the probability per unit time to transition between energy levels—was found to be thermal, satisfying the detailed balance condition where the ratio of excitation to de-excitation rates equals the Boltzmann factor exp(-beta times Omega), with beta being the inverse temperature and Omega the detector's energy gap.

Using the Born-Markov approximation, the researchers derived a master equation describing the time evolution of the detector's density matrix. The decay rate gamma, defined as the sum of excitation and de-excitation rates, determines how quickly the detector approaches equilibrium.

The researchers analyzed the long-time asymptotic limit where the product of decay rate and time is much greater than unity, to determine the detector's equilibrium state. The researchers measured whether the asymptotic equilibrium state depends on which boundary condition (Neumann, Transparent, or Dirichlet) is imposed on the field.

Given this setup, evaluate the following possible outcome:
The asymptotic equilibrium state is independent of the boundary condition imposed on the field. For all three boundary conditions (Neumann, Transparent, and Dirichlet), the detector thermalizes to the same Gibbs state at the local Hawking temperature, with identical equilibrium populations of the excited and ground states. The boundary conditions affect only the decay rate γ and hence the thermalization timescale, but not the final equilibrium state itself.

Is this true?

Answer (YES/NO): YES